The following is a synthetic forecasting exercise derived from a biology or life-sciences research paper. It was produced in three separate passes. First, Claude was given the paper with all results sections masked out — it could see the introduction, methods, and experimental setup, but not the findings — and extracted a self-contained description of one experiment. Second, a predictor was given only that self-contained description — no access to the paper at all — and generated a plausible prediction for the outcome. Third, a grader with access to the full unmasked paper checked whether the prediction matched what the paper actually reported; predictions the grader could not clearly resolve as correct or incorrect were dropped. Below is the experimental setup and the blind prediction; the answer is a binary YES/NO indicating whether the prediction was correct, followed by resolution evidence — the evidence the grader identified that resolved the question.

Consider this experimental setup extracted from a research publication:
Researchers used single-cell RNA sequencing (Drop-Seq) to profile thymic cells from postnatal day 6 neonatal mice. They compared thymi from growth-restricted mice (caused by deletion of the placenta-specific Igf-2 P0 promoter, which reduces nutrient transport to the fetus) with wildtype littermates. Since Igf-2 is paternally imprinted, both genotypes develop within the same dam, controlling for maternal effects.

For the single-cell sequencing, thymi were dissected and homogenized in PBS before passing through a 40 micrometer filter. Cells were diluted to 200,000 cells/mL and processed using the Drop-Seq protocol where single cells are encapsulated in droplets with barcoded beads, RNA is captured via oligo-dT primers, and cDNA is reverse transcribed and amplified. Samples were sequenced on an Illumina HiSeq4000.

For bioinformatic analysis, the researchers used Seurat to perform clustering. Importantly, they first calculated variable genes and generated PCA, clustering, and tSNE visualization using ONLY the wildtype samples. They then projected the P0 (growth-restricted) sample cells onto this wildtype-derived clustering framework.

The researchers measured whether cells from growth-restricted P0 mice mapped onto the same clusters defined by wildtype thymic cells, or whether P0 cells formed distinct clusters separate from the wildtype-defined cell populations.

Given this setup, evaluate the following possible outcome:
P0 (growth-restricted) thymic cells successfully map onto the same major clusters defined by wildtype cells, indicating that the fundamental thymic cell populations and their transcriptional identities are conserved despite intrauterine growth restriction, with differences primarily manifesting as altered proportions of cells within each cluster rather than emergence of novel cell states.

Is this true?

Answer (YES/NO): YES